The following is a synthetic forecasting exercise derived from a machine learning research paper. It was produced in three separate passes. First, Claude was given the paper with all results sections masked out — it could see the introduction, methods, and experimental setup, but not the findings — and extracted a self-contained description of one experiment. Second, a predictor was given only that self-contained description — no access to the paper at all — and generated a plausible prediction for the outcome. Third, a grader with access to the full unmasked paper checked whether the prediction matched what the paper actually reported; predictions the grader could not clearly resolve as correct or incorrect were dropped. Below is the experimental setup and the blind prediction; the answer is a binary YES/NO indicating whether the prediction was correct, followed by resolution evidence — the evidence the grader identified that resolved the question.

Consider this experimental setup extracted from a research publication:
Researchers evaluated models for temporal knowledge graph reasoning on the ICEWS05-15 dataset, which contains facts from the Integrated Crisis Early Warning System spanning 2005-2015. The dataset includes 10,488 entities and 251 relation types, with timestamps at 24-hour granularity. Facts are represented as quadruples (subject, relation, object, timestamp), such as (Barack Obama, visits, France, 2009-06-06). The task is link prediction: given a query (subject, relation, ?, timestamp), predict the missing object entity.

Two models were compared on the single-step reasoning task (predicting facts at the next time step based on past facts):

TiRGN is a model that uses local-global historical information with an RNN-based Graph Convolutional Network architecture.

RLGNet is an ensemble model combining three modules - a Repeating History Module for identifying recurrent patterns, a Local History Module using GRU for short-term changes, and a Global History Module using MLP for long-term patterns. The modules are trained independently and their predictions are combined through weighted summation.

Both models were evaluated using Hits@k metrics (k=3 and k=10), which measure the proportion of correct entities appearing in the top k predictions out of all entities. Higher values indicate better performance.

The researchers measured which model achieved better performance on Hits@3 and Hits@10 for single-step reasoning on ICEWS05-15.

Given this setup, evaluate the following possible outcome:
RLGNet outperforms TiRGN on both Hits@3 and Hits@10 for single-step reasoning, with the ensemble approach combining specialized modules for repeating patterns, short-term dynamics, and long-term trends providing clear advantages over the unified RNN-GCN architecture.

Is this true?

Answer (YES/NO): NO